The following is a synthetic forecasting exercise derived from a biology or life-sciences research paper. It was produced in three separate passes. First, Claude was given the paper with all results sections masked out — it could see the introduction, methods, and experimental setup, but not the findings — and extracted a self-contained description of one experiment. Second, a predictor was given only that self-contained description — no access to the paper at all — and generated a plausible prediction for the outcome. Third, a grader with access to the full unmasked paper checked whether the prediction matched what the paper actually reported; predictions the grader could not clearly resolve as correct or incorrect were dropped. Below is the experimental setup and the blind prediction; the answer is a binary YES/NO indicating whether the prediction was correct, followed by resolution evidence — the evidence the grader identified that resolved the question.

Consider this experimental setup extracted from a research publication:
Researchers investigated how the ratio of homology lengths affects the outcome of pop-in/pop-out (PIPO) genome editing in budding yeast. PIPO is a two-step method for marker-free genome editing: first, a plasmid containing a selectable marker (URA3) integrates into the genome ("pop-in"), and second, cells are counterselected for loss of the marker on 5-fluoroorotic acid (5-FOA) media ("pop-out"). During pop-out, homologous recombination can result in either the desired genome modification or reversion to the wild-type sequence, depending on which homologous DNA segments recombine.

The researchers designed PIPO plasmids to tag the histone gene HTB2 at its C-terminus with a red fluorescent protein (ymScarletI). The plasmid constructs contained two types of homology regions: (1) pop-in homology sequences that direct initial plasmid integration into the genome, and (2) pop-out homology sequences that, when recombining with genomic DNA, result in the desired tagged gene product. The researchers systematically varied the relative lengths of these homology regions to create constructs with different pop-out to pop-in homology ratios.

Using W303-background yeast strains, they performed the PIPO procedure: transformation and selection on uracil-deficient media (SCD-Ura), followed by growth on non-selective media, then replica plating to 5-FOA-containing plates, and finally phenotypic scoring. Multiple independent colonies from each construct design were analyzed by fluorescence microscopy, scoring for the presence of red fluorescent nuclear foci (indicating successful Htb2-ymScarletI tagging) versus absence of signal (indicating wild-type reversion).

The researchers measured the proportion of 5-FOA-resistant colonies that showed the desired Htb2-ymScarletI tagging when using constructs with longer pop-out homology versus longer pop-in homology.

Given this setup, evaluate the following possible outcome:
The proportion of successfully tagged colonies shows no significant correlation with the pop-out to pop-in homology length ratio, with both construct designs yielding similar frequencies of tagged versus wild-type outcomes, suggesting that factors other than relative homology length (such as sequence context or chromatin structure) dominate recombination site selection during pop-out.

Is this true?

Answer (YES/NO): NO